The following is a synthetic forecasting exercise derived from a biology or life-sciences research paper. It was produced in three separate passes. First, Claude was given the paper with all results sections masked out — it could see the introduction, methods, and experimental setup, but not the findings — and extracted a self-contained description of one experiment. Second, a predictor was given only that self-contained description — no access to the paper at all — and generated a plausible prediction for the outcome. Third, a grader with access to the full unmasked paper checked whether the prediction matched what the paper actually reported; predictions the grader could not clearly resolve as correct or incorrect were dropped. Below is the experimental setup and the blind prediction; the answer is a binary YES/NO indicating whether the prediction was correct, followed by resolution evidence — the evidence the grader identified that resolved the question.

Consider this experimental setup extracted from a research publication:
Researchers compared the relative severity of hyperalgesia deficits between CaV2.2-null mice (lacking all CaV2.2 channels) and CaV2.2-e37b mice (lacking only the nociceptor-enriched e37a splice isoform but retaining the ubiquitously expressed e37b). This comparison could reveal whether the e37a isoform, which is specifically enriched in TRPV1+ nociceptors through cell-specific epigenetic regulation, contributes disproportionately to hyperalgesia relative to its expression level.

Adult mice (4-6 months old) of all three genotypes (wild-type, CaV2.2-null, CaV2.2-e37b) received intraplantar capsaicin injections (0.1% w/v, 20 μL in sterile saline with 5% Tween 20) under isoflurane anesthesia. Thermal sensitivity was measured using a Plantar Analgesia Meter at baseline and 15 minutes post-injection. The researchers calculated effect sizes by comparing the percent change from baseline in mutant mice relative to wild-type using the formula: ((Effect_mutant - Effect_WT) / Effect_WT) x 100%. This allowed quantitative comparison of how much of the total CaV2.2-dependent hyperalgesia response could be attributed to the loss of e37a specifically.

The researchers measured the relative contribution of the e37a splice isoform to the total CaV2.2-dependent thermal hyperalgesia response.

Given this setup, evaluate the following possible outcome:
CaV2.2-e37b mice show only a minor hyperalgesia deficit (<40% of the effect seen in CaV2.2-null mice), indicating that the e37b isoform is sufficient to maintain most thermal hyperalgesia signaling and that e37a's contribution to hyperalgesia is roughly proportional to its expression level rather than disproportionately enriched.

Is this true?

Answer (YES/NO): NO